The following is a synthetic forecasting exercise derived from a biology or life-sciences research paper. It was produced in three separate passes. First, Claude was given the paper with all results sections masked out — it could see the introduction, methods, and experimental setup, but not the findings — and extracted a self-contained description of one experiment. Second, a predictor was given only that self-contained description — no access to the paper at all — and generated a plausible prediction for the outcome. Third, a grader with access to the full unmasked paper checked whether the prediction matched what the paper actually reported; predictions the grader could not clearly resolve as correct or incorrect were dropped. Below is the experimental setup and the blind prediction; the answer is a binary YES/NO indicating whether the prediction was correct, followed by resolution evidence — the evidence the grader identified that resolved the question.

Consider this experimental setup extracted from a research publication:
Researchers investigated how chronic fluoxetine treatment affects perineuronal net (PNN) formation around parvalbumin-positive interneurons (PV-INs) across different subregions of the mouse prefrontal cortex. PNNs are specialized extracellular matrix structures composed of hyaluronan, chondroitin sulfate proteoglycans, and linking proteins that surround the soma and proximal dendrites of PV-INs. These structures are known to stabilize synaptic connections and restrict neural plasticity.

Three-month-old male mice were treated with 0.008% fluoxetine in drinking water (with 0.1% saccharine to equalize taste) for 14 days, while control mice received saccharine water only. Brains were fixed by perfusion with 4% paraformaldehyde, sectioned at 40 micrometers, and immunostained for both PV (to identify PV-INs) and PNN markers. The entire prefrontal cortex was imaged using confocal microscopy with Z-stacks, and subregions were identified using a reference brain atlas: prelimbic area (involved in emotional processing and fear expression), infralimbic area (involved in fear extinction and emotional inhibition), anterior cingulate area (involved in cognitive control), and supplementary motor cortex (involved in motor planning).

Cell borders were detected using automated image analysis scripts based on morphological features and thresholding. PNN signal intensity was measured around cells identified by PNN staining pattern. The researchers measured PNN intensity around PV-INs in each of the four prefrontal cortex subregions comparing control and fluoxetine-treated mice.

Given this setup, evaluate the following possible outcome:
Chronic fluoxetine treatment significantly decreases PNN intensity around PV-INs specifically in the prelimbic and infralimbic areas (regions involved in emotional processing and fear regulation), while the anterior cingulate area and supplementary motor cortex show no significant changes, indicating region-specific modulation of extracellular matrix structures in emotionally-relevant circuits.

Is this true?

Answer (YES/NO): NO